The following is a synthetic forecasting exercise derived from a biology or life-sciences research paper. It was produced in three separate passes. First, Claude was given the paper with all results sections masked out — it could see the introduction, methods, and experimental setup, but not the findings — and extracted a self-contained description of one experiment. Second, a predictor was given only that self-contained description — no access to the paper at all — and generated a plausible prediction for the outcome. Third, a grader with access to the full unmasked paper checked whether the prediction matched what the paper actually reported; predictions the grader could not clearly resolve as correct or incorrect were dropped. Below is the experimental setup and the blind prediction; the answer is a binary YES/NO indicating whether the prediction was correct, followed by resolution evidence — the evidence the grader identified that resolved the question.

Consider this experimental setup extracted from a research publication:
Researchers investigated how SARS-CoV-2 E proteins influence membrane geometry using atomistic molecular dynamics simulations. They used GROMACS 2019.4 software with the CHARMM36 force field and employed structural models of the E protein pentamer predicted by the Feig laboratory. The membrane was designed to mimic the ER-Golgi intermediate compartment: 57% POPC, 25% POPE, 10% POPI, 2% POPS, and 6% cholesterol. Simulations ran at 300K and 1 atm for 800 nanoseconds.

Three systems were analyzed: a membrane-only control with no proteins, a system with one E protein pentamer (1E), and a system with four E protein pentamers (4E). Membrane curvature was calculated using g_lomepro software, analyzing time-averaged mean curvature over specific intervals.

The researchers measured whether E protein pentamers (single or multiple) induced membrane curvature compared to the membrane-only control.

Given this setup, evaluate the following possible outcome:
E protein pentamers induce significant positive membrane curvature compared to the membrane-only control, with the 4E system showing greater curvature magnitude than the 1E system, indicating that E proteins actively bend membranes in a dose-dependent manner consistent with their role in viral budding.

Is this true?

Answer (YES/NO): NO